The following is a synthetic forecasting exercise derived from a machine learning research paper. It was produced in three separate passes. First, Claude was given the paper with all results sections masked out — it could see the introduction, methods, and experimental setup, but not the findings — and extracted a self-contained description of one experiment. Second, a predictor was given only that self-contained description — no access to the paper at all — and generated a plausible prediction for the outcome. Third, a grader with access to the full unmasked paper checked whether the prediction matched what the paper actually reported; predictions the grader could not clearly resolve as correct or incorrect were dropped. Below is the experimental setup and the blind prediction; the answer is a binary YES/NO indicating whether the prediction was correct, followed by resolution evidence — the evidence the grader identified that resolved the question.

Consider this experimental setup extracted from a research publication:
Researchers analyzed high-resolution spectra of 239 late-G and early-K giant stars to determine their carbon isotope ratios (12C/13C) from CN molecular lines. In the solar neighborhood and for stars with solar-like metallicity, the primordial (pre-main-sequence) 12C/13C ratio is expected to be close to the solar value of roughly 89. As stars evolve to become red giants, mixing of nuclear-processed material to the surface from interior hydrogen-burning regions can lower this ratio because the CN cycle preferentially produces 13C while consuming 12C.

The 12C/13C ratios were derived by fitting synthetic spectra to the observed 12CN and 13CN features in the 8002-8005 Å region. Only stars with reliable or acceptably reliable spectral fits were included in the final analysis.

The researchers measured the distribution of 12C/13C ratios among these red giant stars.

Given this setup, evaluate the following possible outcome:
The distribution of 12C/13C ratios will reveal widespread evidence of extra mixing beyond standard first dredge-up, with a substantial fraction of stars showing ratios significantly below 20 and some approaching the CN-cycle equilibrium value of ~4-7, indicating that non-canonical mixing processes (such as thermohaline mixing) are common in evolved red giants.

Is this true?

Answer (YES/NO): NO